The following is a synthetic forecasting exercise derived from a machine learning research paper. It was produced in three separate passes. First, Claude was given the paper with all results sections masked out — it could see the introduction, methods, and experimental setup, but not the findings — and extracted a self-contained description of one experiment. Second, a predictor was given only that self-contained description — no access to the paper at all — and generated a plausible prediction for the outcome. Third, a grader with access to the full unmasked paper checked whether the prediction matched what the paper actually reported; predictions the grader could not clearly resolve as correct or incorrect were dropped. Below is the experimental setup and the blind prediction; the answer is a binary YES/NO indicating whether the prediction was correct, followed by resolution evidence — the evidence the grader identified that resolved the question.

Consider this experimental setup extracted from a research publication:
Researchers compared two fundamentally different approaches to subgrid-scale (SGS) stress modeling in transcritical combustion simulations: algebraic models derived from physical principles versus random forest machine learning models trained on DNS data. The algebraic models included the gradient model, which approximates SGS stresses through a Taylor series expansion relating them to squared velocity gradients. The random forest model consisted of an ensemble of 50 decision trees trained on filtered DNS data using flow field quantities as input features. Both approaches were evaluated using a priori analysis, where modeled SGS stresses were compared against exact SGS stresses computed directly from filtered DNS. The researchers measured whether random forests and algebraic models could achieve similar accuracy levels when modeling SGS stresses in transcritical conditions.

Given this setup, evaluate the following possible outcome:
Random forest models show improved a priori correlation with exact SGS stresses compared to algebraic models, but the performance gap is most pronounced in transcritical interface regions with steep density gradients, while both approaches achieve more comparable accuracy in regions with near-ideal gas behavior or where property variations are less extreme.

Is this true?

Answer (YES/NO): NO